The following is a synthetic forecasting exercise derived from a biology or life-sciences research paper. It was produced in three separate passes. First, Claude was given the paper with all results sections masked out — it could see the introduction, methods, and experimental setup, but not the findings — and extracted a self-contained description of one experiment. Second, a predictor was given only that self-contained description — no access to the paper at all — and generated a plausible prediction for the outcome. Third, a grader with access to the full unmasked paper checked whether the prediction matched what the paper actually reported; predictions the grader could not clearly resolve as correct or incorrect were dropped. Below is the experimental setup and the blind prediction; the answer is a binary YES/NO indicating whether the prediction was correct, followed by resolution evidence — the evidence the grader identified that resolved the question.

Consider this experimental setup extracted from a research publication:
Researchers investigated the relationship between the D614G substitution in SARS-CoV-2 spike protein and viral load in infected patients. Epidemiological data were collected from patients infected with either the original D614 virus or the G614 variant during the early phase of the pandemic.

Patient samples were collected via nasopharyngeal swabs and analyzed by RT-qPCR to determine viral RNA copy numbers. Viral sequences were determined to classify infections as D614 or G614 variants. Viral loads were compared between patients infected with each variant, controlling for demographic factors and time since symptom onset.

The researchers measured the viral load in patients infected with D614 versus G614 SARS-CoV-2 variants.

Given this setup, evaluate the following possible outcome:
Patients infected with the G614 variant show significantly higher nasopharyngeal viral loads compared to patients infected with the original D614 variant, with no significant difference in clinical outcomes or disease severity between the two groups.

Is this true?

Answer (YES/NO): YES